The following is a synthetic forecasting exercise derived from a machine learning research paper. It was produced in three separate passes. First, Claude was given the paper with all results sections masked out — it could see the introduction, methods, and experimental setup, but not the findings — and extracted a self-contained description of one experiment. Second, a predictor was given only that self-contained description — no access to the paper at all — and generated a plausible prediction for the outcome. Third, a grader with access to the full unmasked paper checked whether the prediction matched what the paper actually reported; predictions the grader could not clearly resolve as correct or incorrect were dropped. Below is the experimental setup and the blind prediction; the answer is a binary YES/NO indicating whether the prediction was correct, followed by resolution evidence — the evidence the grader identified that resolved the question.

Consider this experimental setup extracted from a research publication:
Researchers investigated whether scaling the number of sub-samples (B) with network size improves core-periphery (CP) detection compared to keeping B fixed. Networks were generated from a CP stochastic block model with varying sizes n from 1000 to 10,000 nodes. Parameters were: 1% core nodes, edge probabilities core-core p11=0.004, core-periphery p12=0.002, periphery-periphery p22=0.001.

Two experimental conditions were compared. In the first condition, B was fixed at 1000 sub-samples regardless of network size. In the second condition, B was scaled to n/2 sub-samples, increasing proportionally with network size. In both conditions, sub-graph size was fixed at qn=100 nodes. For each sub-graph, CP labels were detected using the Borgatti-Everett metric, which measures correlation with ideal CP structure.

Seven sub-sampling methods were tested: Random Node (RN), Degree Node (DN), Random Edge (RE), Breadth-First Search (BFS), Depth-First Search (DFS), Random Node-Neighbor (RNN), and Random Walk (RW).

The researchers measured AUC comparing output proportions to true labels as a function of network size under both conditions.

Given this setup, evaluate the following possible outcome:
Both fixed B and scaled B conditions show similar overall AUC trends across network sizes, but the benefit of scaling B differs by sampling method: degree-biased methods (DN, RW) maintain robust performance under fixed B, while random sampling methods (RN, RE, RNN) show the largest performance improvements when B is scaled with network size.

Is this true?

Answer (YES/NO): NO